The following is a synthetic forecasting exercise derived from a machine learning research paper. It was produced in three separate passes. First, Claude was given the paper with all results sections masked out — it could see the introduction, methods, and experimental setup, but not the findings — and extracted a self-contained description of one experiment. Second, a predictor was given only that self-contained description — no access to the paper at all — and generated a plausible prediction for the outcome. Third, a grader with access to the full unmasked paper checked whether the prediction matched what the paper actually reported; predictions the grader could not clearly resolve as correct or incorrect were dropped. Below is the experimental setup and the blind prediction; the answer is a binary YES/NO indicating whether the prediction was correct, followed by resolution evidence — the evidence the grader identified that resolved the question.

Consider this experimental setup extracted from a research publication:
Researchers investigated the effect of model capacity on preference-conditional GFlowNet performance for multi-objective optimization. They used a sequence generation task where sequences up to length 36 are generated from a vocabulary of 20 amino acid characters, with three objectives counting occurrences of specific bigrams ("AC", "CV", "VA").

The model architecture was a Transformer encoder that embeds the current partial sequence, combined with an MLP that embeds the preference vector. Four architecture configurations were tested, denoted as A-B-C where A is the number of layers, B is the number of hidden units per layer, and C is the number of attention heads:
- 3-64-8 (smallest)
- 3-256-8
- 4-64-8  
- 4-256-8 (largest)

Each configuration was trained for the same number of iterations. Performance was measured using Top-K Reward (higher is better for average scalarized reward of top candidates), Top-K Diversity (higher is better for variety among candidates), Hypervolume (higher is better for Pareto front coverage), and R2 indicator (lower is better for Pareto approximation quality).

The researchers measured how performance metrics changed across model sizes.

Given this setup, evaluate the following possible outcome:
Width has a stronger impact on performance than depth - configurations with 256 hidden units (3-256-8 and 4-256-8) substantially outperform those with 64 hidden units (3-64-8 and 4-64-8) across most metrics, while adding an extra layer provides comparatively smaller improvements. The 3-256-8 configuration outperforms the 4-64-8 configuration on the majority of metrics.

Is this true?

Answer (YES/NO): NO